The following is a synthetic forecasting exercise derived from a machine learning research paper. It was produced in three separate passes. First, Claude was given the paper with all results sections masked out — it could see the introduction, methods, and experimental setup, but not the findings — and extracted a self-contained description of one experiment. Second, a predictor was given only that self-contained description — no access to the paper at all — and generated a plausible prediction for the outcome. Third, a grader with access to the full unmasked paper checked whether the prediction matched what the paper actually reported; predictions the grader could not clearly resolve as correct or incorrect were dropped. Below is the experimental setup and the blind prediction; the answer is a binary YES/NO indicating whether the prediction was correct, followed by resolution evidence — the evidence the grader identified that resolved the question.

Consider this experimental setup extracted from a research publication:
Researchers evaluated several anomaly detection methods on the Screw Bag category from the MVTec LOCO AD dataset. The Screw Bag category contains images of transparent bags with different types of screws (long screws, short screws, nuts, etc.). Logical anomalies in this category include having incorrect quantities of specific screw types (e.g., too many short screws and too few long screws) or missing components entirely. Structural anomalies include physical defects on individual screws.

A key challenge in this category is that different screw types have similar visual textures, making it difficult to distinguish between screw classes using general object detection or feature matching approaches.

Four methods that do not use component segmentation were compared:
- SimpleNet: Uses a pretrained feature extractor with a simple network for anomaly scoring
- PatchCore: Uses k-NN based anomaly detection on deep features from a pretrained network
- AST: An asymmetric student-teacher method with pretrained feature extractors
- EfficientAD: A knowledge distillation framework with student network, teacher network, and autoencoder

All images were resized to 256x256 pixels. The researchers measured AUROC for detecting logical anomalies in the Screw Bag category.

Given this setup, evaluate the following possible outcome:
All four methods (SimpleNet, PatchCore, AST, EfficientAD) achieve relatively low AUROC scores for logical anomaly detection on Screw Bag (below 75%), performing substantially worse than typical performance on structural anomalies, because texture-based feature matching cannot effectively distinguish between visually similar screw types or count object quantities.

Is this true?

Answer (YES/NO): NO